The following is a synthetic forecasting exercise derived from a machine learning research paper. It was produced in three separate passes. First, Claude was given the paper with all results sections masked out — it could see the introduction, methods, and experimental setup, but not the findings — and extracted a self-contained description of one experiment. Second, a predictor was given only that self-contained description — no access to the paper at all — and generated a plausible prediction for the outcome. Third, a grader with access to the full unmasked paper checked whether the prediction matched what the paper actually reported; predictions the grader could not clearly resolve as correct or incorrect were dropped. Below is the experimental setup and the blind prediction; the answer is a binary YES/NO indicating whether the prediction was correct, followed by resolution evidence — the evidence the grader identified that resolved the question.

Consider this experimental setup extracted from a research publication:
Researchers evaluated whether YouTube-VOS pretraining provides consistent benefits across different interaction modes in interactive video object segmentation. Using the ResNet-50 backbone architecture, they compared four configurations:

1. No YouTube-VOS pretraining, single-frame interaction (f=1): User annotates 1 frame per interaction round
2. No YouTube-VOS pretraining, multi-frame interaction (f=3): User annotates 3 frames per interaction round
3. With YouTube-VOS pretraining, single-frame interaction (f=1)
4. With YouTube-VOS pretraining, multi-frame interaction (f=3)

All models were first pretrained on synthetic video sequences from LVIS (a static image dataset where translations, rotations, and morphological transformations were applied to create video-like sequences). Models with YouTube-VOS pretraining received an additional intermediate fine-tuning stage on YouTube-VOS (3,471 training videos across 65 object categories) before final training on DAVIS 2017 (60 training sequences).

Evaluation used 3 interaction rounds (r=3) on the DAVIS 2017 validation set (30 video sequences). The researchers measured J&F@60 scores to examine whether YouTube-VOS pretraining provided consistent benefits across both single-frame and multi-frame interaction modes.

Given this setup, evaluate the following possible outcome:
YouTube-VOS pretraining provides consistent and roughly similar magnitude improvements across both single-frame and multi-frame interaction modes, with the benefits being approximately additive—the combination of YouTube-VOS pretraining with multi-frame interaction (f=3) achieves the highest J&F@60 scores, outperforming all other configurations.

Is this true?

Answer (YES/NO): NO